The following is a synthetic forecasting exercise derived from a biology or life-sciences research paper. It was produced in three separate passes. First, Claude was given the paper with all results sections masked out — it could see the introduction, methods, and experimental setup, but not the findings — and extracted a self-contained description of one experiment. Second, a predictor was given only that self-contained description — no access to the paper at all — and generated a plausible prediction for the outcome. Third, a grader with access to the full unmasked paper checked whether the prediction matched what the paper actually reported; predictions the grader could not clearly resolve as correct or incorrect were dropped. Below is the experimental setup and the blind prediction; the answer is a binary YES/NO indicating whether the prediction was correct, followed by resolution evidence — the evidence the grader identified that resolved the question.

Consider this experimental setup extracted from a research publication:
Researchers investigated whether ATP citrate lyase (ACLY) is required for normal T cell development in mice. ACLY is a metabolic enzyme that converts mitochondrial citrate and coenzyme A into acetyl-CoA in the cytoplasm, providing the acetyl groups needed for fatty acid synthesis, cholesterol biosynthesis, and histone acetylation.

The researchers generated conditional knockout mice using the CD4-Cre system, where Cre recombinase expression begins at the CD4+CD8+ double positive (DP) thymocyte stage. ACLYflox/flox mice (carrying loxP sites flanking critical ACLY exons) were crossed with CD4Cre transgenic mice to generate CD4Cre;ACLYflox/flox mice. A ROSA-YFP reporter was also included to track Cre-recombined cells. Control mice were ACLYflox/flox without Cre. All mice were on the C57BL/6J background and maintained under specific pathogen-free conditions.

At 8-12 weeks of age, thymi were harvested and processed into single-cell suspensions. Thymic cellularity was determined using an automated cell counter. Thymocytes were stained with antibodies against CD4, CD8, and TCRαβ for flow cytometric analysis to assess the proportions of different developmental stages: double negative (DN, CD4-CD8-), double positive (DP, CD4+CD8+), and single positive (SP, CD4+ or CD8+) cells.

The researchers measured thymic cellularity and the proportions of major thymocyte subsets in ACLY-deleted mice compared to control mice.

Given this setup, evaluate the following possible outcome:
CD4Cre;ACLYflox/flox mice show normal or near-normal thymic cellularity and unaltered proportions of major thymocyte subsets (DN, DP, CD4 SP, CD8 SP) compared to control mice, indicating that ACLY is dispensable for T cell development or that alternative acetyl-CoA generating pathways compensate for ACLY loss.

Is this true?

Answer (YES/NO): YES